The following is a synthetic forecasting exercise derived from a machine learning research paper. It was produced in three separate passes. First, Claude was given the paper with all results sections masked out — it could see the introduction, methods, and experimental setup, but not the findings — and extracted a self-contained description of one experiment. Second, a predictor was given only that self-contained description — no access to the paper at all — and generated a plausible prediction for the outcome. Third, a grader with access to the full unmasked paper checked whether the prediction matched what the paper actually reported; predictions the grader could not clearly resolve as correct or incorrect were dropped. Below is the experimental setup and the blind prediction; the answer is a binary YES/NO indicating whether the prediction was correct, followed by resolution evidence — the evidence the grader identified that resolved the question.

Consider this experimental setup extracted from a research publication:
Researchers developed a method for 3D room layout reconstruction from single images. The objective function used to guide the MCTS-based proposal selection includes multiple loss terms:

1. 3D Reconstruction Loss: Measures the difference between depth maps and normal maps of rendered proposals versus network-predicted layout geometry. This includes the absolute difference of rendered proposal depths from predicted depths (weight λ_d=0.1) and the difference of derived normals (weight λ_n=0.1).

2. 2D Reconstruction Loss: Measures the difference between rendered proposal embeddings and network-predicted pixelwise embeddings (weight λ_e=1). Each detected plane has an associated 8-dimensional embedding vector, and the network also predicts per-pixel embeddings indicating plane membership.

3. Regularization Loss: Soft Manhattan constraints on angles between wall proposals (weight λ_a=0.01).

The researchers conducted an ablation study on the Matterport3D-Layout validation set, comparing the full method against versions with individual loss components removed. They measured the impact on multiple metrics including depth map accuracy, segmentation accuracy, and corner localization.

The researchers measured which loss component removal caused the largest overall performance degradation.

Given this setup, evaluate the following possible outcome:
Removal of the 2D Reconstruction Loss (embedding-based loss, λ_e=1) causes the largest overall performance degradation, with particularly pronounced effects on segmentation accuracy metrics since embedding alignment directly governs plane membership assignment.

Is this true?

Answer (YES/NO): NO